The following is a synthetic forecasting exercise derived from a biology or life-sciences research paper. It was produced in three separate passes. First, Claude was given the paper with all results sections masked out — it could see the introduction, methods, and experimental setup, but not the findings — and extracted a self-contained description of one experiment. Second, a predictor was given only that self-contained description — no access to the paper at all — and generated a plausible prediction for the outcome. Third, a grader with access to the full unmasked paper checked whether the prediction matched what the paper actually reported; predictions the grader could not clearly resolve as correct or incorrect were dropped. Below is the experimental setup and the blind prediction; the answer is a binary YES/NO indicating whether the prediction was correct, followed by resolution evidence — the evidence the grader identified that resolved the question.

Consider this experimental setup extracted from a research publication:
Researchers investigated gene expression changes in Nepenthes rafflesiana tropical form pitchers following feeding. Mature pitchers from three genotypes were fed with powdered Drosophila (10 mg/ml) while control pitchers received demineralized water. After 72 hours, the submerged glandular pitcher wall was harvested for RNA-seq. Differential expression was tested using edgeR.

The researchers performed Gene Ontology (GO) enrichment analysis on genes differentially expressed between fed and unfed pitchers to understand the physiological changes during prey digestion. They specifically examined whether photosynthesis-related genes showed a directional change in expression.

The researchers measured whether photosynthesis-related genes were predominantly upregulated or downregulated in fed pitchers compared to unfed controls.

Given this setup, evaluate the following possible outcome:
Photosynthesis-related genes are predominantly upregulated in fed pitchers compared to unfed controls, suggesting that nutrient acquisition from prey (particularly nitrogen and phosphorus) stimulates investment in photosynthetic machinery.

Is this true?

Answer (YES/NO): NO